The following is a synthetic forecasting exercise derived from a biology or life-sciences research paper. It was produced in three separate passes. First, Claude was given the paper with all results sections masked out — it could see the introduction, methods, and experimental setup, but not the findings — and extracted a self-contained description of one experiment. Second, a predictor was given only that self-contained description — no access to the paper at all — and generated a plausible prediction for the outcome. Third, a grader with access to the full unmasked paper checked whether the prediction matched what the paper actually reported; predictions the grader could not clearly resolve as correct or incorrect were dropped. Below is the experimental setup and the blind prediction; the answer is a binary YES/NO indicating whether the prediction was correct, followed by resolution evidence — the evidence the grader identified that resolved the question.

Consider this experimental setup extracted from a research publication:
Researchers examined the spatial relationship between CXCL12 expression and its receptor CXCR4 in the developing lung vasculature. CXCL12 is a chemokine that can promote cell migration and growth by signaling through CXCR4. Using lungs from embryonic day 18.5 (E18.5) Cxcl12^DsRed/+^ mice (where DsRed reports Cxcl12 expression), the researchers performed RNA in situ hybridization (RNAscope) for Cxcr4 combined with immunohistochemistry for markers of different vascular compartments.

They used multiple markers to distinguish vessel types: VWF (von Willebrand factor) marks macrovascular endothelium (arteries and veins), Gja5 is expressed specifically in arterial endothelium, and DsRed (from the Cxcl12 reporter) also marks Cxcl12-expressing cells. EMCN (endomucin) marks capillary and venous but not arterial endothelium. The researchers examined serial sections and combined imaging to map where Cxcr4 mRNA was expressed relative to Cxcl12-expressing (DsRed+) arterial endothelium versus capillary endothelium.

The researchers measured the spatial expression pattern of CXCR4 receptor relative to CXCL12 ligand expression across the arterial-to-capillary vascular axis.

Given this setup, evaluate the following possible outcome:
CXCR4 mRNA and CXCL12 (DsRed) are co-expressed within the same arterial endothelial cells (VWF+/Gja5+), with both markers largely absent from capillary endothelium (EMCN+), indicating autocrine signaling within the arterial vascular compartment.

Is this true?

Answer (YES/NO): NO